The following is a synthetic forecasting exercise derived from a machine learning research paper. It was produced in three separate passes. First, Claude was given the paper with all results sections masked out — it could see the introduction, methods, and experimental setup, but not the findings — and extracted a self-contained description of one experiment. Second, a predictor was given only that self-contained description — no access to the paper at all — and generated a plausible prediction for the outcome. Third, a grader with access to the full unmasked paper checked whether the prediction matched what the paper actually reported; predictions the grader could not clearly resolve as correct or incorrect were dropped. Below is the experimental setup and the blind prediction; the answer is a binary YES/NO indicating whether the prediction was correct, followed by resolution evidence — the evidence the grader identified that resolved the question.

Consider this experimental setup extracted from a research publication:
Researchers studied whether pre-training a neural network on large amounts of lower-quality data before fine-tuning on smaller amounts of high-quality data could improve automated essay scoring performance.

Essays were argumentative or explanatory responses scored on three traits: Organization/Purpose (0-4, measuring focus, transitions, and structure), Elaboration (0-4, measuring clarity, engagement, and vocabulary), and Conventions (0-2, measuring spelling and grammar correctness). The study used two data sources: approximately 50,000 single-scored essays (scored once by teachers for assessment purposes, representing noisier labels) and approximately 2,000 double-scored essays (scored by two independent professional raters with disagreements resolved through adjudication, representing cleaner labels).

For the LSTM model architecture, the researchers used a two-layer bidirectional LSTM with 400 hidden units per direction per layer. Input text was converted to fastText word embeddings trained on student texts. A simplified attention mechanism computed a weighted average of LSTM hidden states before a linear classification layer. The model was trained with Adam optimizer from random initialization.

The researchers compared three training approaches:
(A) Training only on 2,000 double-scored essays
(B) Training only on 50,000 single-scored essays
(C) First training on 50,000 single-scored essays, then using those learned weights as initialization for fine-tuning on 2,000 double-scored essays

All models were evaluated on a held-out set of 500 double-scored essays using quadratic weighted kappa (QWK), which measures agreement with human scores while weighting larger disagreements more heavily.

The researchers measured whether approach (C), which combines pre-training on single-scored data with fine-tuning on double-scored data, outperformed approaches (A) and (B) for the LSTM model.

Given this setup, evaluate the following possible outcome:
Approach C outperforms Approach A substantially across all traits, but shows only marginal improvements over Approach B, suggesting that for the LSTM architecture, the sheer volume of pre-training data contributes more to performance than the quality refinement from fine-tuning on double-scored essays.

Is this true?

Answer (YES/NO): NO